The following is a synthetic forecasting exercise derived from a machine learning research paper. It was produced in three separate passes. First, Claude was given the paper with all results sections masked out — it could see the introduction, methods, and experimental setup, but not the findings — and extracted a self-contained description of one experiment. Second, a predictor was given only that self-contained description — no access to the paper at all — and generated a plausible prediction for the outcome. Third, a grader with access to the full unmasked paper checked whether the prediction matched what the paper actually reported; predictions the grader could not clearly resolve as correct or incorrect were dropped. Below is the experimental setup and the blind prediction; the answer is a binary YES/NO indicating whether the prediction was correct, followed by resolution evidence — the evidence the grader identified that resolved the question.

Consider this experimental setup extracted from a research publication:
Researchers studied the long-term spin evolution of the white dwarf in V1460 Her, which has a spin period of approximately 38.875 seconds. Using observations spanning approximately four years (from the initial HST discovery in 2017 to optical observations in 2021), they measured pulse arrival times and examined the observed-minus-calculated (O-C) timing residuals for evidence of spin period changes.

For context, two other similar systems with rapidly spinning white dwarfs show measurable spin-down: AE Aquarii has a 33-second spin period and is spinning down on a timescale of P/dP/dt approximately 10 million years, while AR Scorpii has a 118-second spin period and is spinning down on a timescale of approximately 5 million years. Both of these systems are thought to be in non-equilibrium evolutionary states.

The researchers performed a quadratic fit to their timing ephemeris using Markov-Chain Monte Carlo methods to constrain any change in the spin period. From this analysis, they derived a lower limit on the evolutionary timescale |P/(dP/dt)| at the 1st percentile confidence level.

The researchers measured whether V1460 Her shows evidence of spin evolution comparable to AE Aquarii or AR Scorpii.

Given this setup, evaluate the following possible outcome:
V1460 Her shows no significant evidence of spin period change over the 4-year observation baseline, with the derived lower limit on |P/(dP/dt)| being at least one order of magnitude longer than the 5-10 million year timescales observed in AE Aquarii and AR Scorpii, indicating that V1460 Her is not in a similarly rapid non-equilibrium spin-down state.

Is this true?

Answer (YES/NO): NO